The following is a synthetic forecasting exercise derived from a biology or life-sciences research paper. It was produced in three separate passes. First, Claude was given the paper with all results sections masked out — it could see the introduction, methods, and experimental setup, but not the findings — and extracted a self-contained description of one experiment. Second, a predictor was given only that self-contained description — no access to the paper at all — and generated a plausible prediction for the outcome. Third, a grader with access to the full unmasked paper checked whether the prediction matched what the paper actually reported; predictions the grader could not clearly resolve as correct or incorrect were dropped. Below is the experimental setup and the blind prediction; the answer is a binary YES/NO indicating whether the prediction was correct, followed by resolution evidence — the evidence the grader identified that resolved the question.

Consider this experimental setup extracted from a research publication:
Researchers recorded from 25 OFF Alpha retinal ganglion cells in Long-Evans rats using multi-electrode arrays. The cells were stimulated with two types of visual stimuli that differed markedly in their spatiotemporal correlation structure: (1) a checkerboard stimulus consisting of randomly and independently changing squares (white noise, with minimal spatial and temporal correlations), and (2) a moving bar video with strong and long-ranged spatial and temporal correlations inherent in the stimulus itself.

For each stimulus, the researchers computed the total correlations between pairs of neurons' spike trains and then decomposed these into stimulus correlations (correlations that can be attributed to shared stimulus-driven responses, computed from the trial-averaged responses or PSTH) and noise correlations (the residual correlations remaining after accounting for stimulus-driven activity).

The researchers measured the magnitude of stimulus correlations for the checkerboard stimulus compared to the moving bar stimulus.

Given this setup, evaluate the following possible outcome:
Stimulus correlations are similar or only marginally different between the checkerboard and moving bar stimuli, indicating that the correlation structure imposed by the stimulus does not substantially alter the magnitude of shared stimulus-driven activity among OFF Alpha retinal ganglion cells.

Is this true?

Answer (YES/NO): NO